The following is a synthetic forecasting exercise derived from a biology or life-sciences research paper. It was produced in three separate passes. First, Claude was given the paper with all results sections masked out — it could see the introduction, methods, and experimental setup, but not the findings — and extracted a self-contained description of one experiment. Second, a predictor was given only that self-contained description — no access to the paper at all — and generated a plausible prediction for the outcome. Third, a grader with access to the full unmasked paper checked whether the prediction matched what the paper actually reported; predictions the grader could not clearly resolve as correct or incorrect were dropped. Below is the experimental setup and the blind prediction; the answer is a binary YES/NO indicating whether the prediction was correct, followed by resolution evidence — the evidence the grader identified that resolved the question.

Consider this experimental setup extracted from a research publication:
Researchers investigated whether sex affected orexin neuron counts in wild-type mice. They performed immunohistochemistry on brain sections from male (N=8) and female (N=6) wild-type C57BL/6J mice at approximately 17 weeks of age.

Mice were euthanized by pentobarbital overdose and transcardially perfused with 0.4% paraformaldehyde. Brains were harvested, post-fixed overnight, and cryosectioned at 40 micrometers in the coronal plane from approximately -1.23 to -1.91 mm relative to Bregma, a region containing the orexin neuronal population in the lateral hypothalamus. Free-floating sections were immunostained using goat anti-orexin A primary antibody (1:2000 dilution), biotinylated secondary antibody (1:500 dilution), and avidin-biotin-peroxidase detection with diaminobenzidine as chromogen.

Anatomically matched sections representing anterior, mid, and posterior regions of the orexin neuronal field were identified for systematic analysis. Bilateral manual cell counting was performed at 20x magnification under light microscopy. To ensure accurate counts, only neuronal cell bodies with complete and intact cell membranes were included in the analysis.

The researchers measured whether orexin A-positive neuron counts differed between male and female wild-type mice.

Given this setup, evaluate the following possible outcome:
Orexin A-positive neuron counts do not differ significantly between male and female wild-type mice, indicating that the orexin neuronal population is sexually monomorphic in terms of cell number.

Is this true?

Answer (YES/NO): YES